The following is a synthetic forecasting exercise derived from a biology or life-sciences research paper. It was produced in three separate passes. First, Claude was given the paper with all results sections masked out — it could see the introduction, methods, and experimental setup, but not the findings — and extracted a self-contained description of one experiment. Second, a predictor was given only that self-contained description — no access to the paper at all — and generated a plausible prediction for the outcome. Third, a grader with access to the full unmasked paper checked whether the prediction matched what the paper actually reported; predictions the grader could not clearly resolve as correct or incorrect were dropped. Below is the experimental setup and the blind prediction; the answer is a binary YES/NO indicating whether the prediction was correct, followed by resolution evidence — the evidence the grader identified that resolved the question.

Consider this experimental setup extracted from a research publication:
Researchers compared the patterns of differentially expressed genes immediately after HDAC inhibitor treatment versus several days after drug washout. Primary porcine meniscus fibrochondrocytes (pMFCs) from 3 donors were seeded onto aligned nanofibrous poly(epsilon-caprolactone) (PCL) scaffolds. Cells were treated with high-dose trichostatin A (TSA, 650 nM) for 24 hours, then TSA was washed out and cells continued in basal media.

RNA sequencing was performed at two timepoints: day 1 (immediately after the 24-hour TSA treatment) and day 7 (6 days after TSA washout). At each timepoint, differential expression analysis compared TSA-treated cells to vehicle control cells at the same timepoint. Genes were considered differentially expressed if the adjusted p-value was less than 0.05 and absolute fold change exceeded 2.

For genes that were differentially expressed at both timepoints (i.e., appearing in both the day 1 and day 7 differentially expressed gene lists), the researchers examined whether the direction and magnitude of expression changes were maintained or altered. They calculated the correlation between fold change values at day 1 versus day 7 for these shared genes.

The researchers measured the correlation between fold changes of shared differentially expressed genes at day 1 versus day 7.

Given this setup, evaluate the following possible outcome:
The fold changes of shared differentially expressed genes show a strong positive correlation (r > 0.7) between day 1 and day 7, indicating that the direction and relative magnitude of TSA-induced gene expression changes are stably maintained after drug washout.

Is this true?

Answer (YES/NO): NO